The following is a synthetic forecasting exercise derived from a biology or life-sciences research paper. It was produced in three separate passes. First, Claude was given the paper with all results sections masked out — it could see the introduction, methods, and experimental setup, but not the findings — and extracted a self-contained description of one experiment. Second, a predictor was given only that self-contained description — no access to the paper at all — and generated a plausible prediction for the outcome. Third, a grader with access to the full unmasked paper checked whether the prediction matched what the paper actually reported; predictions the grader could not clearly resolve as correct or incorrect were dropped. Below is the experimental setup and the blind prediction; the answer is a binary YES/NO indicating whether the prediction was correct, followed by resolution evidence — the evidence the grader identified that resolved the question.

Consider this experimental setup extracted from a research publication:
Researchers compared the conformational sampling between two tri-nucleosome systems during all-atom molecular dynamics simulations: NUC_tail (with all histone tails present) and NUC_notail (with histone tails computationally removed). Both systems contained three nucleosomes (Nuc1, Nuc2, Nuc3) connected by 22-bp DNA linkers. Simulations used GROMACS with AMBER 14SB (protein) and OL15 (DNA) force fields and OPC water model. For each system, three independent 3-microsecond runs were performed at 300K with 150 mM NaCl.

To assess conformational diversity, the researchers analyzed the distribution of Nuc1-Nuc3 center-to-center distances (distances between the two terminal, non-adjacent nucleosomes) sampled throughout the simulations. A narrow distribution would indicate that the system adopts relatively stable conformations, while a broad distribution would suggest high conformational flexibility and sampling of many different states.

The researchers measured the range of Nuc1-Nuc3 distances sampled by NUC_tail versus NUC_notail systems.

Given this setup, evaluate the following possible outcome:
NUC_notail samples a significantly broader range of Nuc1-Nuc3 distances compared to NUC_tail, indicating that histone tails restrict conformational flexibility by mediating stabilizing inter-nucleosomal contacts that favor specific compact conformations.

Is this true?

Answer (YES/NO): YES